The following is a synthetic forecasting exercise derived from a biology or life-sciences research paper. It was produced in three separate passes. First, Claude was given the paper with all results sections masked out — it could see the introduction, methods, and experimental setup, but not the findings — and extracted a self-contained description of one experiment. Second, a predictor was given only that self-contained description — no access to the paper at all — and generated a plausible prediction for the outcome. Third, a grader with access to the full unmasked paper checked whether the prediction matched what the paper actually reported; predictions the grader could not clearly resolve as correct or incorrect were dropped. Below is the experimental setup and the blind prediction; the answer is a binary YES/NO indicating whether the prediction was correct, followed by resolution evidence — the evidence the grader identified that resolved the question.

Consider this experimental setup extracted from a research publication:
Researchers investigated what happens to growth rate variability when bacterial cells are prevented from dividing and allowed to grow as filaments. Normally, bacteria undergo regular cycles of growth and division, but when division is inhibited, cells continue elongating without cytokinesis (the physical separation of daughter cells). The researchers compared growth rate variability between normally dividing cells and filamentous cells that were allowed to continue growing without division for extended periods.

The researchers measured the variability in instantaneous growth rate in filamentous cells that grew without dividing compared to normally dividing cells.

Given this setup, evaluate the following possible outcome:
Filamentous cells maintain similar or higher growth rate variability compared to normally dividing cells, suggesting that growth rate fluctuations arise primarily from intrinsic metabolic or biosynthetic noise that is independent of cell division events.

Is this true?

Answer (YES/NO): NO